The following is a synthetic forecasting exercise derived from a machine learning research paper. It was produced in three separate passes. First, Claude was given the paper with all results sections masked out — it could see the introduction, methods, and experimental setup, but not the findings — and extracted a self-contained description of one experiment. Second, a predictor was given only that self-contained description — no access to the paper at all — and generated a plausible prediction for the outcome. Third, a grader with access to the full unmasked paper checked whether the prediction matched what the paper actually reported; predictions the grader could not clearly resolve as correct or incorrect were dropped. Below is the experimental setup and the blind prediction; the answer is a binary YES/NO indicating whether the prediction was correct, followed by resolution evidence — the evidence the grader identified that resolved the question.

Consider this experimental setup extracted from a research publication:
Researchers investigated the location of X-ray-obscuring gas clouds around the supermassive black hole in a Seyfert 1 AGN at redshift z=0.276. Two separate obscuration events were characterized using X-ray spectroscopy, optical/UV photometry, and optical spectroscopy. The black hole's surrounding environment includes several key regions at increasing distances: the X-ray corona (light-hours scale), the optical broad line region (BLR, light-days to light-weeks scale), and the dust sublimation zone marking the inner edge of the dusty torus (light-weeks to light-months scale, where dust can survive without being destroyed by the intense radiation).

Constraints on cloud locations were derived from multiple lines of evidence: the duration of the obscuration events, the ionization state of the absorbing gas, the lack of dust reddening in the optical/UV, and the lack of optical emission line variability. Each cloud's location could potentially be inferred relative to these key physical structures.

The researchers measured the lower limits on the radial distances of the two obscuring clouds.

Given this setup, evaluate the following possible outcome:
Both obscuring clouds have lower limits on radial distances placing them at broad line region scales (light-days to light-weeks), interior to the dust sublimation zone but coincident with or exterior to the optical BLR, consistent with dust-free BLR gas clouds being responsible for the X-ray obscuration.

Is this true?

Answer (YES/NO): NO